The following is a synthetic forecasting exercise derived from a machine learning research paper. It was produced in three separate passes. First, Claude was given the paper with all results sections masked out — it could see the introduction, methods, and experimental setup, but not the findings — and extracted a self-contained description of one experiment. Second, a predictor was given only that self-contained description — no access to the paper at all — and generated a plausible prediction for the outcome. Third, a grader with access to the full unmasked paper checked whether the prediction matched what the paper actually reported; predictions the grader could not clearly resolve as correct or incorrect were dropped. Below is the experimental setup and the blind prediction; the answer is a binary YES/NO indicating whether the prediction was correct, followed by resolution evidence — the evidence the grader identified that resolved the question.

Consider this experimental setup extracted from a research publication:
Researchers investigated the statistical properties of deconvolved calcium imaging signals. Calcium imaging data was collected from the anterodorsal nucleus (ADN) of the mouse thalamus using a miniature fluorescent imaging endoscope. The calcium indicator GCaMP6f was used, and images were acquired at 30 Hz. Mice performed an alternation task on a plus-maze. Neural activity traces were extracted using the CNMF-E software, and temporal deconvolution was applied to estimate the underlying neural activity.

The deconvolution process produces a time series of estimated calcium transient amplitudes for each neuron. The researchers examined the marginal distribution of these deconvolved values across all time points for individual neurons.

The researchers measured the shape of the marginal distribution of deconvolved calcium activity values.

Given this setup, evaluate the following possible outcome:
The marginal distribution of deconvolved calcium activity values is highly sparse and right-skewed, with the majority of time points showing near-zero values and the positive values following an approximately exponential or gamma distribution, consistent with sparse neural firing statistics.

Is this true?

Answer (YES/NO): YES